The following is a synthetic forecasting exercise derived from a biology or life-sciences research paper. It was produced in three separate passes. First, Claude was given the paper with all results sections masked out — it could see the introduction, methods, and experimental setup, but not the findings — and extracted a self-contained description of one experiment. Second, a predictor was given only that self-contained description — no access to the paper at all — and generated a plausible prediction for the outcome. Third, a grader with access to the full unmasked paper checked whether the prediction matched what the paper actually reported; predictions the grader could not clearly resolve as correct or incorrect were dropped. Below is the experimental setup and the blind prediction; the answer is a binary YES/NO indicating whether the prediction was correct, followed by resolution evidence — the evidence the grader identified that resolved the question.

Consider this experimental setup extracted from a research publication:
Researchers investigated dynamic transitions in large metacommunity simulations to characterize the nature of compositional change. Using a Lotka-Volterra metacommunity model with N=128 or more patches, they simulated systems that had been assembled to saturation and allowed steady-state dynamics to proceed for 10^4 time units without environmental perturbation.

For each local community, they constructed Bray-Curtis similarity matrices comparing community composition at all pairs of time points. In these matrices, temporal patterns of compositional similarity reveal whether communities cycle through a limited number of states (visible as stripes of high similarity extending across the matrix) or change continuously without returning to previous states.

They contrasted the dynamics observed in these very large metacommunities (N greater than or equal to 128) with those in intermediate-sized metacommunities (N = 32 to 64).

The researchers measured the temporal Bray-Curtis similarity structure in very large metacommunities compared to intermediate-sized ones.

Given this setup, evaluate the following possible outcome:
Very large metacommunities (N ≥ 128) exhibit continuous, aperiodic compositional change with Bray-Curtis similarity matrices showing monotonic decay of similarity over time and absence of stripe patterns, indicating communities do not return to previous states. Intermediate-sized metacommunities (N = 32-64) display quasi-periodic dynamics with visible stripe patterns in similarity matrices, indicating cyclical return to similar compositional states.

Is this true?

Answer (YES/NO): NO